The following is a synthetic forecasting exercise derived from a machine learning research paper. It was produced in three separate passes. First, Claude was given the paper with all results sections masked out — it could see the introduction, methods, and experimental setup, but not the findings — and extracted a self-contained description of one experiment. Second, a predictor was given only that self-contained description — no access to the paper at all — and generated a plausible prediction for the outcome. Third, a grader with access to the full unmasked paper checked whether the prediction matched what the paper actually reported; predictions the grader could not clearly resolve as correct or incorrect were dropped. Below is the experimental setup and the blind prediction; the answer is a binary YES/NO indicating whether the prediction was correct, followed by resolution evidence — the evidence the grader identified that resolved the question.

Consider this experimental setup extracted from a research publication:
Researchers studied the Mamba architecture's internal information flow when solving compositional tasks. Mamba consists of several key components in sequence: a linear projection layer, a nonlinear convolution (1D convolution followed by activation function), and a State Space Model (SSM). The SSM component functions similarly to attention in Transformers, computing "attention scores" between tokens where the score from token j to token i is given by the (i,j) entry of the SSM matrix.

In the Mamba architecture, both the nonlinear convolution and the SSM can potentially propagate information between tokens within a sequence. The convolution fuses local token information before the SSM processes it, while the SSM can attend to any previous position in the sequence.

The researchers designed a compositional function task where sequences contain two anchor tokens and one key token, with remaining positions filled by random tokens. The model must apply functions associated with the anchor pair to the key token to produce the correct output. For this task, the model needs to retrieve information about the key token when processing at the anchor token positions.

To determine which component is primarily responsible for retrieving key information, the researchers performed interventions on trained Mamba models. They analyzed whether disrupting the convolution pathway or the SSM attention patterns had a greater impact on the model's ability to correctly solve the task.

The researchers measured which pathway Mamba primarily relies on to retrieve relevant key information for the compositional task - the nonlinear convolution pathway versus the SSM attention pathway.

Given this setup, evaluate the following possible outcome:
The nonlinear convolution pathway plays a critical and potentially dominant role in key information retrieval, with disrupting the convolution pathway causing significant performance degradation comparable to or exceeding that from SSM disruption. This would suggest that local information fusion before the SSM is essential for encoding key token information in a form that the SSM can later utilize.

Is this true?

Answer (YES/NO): YES